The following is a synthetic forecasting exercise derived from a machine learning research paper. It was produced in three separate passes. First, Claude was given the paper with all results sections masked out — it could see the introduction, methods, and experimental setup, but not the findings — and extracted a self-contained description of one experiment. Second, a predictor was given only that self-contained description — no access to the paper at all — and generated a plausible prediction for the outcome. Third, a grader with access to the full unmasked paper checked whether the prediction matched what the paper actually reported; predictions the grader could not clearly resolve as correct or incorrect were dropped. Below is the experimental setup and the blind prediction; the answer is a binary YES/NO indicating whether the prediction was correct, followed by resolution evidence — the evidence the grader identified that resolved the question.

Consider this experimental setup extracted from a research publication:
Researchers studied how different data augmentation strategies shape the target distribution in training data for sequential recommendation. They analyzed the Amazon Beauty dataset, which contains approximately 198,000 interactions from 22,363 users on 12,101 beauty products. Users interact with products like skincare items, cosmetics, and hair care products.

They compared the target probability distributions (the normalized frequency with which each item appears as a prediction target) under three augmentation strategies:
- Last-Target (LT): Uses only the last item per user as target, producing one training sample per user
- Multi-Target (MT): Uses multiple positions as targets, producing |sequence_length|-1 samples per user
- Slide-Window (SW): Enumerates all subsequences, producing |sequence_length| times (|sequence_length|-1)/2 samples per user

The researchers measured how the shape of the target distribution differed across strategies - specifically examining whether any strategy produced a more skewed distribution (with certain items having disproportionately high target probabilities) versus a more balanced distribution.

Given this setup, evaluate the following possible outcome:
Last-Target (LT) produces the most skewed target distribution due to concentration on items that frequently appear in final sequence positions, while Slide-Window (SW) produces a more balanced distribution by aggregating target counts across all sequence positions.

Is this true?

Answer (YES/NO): YES